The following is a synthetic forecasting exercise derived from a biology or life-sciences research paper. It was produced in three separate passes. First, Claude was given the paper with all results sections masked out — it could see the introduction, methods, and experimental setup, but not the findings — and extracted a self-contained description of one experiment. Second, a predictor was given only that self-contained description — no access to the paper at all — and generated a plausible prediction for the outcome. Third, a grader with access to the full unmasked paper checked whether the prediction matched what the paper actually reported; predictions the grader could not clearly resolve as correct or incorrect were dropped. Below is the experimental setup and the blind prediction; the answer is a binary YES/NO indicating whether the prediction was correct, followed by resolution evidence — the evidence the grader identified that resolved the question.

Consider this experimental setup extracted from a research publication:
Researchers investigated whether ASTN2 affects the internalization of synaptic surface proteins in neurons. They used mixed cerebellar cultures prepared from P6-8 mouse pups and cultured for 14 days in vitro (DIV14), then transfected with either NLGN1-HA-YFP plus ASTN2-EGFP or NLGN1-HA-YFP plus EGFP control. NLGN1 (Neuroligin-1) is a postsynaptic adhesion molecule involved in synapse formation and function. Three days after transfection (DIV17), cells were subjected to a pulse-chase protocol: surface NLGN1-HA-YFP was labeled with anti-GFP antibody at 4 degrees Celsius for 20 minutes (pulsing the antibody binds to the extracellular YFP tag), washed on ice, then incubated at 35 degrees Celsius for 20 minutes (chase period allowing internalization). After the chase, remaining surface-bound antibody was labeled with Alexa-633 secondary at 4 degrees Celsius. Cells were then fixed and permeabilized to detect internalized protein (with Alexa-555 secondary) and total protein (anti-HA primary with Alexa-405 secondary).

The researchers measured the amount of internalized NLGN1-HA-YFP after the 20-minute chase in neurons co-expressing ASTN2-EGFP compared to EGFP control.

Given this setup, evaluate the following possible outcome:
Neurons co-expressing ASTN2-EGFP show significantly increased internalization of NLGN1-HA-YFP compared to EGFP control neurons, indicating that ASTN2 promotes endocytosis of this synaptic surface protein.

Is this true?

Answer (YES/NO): YES